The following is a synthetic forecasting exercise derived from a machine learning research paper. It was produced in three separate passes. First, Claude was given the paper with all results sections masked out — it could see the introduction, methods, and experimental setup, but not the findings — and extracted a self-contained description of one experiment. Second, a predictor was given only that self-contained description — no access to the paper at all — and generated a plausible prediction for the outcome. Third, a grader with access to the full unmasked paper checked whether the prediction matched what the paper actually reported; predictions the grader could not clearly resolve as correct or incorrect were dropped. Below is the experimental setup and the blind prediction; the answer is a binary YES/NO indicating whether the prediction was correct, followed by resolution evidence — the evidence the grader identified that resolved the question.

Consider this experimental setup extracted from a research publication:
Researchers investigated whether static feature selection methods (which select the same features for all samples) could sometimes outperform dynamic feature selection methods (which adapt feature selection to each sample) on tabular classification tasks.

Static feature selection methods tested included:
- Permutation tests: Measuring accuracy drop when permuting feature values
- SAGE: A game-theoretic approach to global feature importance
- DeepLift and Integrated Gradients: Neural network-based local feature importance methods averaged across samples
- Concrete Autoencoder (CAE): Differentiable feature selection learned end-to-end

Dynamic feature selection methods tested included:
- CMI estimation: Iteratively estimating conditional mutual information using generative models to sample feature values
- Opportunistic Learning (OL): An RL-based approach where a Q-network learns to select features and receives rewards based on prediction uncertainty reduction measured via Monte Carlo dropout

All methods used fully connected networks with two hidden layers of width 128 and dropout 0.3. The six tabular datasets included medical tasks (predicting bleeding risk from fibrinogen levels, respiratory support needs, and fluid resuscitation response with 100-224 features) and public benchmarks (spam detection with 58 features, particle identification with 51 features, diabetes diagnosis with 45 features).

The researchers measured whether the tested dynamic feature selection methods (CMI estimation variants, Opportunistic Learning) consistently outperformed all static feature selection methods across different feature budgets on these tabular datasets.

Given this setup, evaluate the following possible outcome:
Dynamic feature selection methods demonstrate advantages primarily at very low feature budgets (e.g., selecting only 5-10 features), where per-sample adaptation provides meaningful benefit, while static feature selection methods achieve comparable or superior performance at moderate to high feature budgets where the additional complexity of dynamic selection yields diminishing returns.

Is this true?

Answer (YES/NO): NO